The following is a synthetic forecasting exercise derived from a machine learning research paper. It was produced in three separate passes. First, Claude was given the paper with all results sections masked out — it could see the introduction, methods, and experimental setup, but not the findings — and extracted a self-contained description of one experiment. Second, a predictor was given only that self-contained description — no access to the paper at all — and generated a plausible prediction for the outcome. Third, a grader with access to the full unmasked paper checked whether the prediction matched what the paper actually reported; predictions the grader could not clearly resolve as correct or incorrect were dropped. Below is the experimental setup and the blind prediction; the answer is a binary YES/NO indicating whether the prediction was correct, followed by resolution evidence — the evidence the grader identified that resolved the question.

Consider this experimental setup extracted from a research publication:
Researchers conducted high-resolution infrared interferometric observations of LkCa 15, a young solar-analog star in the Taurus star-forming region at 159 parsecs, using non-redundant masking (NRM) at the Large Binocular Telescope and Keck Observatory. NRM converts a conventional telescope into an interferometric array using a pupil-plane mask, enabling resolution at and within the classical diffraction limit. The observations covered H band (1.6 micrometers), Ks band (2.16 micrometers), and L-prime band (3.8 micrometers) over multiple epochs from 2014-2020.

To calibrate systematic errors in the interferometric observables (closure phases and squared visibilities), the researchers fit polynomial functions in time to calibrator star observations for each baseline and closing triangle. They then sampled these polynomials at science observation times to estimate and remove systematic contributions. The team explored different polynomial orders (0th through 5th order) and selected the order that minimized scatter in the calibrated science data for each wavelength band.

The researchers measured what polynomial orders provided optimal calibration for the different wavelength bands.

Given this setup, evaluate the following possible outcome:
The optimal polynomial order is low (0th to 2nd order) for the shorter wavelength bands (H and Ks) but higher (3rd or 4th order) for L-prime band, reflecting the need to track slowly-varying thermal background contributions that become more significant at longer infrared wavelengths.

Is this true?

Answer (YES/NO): NO